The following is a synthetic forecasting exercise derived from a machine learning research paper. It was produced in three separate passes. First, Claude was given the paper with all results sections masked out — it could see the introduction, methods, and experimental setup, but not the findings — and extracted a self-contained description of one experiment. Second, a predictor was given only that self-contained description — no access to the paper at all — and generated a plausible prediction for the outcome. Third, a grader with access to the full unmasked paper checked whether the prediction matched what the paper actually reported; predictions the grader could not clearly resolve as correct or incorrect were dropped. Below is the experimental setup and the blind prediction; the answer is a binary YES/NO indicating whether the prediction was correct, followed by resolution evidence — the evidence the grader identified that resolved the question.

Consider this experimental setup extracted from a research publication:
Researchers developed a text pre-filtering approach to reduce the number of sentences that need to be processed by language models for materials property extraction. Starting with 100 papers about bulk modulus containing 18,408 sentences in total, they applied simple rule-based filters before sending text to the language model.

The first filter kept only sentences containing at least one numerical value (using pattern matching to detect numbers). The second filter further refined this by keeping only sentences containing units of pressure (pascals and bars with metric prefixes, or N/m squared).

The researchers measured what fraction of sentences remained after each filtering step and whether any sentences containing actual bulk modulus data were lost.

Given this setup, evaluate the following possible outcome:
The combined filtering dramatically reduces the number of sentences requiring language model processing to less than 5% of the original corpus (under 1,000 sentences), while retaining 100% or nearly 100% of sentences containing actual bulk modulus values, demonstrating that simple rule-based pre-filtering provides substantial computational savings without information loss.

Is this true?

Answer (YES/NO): NO